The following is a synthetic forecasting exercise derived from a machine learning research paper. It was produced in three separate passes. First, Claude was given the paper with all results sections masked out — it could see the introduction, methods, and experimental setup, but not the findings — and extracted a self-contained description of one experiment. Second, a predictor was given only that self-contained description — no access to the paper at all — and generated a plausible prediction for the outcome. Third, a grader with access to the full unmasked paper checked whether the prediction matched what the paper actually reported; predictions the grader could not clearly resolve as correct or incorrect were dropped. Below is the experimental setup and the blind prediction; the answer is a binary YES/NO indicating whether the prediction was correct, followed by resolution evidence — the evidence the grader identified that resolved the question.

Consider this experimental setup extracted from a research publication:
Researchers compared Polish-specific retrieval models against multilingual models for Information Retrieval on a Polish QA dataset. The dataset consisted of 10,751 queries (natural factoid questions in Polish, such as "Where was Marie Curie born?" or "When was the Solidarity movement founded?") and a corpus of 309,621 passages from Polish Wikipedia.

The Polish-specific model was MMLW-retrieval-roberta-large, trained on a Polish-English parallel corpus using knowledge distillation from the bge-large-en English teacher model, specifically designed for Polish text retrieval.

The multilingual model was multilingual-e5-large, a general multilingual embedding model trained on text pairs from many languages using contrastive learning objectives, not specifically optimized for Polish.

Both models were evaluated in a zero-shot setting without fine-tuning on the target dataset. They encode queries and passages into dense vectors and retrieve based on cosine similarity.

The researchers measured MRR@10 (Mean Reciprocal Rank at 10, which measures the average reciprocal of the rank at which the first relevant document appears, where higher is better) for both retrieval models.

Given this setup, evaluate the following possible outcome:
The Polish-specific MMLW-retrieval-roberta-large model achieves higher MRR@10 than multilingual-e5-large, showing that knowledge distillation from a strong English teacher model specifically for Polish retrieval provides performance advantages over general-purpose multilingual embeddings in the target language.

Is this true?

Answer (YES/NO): NO